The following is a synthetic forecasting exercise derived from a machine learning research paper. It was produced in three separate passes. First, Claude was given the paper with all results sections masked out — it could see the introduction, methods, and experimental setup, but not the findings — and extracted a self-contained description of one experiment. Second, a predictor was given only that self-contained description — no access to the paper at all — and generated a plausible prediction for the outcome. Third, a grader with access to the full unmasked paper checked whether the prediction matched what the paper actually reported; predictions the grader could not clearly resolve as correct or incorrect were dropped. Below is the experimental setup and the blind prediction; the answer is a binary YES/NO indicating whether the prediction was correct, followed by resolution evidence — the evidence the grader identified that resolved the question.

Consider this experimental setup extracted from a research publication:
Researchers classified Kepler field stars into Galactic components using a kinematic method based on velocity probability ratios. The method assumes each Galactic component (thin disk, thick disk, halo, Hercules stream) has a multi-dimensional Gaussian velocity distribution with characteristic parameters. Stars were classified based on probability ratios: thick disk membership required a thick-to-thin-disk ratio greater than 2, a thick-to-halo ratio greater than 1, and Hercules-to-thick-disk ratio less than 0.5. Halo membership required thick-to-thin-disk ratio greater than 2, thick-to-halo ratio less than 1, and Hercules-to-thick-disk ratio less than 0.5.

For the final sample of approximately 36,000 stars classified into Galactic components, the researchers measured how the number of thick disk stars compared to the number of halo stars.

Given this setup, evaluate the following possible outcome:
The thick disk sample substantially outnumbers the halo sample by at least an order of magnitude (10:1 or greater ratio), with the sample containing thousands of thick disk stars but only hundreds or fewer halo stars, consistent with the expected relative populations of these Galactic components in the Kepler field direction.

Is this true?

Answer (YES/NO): YES